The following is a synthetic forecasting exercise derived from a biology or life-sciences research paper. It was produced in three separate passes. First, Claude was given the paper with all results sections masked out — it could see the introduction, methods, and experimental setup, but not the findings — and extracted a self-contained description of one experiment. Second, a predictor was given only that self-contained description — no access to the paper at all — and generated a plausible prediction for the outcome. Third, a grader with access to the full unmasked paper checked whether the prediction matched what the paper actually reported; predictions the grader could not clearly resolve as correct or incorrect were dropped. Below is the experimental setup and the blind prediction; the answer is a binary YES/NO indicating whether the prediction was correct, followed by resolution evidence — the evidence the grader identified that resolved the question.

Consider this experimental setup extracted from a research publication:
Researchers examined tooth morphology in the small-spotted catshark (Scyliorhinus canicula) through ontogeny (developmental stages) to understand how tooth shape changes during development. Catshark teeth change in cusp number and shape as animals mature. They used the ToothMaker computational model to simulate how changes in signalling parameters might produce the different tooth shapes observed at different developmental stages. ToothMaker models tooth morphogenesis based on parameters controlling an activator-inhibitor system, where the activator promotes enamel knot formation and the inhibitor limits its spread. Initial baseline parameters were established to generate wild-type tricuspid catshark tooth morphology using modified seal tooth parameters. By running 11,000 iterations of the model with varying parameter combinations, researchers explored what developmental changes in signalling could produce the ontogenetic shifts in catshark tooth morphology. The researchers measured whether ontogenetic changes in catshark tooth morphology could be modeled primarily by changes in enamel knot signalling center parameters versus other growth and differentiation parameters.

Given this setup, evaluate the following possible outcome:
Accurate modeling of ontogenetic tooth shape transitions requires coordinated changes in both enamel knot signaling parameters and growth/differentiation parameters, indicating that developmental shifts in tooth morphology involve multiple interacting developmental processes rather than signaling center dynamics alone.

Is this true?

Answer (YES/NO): YES